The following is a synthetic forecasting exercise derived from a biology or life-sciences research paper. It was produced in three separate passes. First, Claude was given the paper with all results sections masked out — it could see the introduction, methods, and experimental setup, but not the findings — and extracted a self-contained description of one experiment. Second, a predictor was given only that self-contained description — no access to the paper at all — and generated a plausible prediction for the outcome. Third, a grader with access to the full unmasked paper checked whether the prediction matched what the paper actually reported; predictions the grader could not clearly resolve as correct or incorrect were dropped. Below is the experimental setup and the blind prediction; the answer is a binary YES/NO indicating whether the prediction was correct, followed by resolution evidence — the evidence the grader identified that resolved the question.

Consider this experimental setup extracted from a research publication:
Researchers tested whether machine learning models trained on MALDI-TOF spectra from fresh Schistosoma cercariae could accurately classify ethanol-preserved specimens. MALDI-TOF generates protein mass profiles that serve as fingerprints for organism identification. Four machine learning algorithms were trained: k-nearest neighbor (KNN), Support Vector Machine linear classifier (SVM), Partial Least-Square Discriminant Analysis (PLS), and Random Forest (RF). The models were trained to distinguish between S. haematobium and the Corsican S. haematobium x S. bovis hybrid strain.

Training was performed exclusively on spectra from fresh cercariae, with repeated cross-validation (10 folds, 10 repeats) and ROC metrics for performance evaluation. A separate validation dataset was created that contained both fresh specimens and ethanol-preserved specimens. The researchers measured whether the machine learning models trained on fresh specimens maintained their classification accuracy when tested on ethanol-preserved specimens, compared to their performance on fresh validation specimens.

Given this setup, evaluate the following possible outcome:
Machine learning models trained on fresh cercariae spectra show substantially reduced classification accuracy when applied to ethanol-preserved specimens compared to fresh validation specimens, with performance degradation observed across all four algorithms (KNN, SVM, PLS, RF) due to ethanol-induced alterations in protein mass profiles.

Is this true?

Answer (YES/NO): NO